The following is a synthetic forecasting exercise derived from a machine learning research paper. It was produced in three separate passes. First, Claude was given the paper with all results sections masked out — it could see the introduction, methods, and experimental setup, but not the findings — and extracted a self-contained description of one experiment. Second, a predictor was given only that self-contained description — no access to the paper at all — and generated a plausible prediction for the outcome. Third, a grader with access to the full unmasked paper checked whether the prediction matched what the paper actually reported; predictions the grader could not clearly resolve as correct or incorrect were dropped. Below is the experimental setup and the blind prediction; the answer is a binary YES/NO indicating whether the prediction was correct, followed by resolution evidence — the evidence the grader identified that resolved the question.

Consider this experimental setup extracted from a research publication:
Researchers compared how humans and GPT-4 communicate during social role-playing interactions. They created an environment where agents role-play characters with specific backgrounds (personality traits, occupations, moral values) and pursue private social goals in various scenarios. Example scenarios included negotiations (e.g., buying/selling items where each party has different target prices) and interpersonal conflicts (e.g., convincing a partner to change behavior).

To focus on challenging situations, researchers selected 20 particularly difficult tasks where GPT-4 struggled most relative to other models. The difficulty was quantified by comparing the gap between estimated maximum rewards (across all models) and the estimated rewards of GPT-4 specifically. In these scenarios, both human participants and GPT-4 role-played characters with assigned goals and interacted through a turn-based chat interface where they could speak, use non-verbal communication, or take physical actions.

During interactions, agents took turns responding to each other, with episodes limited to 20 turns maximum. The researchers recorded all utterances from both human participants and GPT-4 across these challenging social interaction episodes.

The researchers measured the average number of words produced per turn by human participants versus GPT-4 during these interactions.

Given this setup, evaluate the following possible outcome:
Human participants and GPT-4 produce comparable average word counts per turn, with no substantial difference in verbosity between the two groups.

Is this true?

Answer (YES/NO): NO